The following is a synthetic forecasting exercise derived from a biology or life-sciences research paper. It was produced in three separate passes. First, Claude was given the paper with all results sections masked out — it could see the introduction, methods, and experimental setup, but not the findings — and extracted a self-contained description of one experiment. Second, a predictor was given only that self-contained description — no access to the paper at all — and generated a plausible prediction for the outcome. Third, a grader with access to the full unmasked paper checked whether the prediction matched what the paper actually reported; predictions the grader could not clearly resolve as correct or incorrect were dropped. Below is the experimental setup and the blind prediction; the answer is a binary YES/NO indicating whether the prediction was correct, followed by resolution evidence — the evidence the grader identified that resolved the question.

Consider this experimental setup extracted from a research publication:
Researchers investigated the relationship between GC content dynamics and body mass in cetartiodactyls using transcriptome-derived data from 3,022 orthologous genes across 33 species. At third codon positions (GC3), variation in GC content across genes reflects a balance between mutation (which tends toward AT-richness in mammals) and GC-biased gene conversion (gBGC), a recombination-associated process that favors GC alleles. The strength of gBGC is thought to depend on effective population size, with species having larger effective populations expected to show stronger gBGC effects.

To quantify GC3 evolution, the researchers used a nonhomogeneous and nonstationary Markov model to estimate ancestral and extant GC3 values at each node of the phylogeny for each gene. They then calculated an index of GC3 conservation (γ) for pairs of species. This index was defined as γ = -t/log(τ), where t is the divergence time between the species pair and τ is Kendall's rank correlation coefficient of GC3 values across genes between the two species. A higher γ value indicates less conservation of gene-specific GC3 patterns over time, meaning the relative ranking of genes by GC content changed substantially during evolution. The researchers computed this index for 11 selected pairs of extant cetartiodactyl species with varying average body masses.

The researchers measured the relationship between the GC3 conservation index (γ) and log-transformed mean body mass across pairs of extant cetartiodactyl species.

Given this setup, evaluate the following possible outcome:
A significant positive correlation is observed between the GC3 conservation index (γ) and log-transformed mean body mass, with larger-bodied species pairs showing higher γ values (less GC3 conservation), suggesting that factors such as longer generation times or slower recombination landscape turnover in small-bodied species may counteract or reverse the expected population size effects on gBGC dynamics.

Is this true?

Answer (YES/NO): YES